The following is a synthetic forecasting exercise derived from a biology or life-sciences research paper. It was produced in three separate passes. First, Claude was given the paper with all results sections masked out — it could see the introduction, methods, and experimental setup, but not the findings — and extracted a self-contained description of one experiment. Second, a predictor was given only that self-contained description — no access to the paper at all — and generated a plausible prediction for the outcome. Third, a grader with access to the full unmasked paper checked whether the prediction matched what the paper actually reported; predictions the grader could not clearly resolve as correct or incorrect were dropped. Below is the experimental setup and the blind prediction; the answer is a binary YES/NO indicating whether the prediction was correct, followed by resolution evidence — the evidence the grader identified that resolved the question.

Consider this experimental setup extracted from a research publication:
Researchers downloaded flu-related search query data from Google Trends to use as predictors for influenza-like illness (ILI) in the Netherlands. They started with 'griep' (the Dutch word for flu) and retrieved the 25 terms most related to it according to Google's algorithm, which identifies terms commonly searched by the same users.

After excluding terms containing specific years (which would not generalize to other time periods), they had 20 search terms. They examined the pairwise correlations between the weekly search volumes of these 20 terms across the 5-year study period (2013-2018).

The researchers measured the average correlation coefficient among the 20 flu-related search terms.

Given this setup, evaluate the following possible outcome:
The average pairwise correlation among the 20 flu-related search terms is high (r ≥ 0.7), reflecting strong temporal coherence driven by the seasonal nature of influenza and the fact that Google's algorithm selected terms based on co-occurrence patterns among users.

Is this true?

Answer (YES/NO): YES